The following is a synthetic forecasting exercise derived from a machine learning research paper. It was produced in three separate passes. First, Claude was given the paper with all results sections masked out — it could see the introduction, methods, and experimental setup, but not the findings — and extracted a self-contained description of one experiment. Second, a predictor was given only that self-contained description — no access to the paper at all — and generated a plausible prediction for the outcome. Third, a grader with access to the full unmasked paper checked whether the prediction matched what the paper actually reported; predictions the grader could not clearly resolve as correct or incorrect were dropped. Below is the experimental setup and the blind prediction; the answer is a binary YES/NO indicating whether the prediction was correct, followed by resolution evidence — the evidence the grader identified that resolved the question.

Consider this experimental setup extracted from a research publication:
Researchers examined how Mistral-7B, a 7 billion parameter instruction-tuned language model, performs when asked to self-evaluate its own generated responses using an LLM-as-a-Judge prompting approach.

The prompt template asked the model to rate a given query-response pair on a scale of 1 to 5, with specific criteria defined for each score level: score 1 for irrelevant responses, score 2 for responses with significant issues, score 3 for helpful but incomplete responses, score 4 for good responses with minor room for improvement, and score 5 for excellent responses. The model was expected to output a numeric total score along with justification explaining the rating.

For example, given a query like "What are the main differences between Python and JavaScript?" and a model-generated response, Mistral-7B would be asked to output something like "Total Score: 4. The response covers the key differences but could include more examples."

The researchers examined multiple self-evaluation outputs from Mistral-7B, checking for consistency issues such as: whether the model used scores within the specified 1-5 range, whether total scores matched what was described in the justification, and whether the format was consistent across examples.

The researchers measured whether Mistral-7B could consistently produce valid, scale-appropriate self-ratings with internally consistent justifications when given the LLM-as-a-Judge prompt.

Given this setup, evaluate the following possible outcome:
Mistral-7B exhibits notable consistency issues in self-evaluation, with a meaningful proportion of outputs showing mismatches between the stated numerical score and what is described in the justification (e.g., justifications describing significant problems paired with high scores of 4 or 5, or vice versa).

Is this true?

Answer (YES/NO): YES